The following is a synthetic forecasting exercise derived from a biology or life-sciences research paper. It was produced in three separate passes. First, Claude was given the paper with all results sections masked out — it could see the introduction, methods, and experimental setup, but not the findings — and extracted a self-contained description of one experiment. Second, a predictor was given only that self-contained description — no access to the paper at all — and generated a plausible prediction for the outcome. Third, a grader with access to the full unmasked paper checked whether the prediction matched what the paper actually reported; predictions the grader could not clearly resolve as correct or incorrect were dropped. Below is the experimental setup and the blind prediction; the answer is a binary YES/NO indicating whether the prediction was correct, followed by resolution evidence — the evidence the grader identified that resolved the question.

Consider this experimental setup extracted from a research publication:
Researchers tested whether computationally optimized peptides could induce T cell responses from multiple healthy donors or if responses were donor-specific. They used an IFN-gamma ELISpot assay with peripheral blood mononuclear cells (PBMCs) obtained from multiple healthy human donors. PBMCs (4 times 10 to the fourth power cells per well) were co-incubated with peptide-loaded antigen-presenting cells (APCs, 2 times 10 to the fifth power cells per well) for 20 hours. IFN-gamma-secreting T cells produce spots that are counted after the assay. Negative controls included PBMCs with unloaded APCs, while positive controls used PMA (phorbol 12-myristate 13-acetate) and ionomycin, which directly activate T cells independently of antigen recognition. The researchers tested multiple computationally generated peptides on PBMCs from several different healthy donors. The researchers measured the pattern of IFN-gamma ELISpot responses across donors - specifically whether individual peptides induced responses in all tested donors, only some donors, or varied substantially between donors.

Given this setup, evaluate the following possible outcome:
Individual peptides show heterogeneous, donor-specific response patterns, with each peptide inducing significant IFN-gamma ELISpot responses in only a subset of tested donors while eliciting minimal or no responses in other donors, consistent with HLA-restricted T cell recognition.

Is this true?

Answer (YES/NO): NO